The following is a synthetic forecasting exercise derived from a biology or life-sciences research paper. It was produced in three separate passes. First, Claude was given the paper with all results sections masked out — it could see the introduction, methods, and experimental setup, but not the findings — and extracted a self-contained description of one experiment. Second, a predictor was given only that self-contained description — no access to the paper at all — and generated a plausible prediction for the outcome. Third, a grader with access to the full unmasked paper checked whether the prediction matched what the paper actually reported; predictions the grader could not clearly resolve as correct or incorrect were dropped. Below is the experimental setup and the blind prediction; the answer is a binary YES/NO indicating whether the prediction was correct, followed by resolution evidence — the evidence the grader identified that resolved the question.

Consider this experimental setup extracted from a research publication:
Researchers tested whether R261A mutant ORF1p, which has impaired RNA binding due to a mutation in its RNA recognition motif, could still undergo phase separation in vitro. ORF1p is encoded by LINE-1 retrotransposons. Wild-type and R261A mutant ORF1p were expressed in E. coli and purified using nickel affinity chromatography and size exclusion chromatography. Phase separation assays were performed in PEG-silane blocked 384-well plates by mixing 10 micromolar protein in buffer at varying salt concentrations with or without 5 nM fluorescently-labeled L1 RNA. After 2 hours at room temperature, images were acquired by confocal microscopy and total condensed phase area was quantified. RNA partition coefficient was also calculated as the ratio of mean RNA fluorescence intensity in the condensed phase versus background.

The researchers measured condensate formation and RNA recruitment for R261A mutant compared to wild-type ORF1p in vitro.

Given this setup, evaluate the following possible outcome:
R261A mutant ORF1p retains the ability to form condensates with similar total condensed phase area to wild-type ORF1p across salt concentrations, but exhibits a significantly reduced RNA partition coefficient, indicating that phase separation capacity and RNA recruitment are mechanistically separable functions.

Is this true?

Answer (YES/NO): NO